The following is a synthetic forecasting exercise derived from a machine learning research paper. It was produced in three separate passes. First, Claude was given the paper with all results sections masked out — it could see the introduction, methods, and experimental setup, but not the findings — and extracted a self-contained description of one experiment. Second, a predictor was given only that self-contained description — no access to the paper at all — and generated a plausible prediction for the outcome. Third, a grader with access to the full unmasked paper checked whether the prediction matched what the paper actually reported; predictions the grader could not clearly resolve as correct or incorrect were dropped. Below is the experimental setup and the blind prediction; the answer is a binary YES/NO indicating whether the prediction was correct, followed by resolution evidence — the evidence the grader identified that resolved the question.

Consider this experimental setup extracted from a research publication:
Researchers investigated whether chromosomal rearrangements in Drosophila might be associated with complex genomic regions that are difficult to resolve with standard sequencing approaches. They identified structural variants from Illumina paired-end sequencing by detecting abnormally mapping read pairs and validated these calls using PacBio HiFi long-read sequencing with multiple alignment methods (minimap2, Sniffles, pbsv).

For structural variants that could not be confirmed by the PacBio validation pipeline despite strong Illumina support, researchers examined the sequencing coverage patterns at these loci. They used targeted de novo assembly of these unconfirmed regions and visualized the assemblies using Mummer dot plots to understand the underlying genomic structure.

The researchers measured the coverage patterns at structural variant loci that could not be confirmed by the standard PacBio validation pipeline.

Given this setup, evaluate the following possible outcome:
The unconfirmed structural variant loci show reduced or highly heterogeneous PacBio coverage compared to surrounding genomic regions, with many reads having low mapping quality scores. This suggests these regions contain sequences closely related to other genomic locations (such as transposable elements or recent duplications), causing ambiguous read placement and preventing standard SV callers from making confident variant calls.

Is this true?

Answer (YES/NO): NO